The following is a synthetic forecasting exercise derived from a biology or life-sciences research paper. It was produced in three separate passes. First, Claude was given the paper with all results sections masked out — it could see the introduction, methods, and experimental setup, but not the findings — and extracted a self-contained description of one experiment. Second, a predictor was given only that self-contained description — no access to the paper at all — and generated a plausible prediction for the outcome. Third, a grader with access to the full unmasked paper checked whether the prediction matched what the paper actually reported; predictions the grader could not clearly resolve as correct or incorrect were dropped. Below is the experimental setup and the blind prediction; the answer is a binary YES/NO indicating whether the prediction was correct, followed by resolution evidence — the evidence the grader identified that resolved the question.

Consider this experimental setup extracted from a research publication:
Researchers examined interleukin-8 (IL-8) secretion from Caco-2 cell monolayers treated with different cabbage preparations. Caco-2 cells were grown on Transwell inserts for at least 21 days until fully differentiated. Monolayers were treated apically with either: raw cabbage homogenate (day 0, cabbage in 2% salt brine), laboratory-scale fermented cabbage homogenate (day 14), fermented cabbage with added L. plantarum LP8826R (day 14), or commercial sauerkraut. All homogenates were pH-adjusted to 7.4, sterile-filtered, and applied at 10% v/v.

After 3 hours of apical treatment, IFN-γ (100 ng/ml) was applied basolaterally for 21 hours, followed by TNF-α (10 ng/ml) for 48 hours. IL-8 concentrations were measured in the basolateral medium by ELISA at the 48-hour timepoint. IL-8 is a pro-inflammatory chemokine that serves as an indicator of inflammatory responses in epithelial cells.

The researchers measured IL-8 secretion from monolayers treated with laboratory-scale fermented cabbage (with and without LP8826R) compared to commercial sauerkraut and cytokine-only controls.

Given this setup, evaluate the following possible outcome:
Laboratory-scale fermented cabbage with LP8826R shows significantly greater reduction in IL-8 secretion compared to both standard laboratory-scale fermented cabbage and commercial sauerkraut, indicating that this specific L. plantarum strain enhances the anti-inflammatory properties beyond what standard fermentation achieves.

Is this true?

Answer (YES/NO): NO